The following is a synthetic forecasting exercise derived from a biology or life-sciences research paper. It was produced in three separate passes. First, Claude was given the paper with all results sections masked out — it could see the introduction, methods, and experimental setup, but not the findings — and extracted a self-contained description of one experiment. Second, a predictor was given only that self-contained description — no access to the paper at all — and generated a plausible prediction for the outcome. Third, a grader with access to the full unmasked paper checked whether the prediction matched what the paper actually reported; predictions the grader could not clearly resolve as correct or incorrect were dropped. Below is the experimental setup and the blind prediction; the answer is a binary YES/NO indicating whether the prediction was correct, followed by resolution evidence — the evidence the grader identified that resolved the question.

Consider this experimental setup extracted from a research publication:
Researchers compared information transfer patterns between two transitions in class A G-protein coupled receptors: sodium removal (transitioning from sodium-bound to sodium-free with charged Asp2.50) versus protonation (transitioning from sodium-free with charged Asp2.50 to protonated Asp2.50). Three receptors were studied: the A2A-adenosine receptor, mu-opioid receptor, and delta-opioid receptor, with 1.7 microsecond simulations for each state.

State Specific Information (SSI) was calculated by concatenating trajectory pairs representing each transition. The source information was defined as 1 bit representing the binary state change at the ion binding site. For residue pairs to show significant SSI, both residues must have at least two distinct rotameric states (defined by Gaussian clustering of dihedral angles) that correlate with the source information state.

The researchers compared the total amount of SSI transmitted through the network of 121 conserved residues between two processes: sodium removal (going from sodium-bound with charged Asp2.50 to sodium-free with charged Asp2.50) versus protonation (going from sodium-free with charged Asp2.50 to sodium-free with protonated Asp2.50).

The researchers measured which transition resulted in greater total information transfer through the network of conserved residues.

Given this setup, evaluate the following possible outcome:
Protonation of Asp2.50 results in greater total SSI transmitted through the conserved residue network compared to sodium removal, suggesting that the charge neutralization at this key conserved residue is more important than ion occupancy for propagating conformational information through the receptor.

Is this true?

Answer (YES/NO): YES